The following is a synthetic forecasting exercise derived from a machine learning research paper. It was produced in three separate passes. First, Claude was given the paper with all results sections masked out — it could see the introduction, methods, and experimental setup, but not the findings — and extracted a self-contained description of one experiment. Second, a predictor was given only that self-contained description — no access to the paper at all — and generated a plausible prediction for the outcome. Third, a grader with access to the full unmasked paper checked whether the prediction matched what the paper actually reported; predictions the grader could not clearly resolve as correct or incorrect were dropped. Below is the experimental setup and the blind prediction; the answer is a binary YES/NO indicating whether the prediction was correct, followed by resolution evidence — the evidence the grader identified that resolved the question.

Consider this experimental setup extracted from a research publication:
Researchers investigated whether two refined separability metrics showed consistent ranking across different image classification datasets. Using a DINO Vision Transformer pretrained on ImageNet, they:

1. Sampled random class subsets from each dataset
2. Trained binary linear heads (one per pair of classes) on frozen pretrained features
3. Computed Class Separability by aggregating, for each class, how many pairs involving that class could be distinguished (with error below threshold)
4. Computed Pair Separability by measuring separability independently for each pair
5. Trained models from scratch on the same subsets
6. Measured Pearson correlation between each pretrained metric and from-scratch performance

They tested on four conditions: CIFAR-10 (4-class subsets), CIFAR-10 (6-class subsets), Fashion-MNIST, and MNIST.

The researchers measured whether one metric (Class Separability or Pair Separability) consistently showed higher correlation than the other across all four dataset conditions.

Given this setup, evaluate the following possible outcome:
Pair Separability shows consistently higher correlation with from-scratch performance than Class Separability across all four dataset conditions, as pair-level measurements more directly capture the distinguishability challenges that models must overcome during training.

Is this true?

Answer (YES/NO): NO